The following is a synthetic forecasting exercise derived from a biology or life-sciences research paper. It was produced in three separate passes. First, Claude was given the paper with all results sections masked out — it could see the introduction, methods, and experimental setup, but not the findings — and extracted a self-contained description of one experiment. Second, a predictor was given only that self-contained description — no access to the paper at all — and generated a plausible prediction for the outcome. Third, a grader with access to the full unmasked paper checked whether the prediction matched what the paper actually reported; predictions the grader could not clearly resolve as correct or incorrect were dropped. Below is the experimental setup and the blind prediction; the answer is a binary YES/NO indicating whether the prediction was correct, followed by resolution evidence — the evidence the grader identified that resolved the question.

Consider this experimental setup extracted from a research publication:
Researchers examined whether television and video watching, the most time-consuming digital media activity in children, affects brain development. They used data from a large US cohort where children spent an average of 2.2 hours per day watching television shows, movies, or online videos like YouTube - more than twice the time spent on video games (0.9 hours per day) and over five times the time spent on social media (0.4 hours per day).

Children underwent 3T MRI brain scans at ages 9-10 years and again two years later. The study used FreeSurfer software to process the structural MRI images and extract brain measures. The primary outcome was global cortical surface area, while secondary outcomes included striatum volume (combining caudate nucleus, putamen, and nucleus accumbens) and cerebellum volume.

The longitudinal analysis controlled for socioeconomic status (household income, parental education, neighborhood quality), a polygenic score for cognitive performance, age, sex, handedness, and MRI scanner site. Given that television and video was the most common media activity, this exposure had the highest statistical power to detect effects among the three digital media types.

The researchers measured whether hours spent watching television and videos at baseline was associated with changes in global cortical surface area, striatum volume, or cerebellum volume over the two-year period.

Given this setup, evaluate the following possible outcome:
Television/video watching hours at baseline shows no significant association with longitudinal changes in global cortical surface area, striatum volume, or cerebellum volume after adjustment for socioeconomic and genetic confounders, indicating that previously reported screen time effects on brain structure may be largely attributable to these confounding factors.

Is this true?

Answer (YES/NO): YES